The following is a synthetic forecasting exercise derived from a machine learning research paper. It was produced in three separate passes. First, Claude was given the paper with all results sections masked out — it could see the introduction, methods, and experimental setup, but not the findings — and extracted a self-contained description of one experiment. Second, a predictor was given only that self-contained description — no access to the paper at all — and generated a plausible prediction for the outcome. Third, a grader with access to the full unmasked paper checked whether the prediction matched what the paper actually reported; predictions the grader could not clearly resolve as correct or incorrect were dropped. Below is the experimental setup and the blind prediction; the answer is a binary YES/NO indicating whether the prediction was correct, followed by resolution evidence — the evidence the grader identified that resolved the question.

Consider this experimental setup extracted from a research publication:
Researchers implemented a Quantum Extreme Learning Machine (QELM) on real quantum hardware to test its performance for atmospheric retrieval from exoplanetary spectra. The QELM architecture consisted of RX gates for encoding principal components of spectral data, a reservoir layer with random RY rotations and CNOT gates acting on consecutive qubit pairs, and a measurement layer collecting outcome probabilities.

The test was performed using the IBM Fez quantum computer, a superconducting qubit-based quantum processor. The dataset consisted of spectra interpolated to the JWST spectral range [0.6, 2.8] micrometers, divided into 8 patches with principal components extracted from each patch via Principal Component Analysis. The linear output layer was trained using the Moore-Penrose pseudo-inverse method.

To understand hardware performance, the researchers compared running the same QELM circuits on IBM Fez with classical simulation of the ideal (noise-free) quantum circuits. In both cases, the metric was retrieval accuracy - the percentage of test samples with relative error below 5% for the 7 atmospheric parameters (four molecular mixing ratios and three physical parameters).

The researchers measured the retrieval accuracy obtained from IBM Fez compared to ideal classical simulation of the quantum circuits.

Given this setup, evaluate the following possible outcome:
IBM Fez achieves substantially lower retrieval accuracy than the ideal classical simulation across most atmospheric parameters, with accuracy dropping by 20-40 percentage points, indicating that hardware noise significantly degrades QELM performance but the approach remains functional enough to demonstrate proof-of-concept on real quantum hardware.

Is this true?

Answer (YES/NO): NO